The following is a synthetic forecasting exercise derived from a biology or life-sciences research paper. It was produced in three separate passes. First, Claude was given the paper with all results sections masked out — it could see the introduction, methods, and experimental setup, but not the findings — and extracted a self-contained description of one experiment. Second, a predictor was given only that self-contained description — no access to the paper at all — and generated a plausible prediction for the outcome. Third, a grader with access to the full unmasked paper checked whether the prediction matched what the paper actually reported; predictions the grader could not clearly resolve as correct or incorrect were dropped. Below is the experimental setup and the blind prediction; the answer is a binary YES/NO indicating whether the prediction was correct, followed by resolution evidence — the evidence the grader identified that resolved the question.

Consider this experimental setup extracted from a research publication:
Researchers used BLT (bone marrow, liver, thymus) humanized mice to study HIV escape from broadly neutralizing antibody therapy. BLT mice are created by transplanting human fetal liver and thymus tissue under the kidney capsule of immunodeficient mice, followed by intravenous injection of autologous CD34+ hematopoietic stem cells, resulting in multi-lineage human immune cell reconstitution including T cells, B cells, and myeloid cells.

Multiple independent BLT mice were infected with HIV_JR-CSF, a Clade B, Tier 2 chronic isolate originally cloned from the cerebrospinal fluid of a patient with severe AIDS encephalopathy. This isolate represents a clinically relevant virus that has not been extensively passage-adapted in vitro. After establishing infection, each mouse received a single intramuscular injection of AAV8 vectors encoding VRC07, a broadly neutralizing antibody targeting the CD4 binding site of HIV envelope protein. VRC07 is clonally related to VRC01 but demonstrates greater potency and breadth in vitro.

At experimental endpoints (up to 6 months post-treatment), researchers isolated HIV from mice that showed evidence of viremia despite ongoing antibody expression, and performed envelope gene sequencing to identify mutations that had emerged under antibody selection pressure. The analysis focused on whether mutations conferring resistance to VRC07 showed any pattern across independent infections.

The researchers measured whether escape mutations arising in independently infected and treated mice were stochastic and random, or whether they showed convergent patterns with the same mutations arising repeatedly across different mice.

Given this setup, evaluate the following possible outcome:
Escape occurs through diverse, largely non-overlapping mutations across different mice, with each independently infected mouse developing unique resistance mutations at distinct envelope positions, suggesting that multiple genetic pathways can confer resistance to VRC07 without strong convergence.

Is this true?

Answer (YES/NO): NO